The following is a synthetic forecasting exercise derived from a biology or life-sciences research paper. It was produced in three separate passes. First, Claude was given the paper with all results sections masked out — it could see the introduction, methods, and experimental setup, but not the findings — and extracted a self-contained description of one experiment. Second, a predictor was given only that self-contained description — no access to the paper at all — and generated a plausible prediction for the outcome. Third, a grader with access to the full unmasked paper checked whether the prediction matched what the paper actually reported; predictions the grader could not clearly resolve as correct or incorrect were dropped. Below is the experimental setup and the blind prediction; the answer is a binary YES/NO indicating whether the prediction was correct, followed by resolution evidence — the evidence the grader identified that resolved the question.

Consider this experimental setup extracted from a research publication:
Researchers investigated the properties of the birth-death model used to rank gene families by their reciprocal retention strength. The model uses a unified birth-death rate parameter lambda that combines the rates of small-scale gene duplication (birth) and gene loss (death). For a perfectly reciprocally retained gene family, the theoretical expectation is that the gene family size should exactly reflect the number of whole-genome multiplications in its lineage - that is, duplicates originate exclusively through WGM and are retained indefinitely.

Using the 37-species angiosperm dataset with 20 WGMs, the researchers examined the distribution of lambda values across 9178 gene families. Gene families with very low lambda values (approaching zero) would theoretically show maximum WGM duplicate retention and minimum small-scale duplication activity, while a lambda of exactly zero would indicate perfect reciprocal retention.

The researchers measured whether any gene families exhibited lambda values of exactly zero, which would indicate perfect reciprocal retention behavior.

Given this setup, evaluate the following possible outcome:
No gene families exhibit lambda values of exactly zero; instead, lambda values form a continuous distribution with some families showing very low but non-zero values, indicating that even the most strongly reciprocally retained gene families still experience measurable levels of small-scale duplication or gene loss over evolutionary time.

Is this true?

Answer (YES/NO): YES